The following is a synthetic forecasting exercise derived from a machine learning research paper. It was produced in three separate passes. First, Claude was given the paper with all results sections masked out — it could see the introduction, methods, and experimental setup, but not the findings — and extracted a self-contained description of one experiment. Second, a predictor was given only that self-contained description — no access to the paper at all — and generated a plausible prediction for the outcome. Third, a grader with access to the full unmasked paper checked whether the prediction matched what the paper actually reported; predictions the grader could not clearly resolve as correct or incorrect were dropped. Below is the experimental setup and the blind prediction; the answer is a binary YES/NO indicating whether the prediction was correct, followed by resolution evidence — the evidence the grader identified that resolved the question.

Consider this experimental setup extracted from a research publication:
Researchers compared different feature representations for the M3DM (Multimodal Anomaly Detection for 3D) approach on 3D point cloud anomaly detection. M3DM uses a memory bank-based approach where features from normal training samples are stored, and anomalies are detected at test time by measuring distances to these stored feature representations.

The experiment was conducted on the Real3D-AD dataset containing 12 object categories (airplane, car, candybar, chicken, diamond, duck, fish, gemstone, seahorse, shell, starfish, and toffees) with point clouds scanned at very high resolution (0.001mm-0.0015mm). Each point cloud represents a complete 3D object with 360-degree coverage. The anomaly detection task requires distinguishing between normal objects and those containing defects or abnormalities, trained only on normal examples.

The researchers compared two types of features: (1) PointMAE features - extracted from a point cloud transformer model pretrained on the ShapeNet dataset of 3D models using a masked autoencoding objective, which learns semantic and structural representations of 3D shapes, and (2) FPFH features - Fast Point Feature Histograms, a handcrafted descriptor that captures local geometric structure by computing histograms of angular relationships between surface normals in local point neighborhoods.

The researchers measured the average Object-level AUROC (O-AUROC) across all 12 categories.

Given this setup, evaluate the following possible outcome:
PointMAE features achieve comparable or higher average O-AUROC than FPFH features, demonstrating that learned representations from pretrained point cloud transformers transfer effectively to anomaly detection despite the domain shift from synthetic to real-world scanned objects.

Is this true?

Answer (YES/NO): NO